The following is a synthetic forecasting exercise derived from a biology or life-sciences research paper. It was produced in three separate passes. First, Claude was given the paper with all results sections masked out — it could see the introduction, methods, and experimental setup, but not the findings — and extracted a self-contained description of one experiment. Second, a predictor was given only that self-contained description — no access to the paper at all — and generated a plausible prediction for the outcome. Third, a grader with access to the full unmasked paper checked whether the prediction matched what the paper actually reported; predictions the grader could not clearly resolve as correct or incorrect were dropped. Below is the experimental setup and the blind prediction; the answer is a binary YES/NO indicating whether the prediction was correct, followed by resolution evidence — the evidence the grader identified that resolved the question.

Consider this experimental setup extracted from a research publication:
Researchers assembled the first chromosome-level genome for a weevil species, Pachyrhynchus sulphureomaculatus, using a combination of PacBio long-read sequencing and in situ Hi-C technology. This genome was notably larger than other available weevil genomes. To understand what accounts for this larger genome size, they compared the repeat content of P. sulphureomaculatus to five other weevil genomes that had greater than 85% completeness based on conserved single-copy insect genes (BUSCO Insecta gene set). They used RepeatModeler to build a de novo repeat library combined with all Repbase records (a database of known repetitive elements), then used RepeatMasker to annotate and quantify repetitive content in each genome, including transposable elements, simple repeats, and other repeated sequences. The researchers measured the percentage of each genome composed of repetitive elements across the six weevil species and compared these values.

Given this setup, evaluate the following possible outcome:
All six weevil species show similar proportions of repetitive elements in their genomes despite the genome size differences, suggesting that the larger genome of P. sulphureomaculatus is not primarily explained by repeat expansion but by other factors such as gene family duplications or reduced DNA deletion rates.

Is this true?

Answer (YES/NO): NO